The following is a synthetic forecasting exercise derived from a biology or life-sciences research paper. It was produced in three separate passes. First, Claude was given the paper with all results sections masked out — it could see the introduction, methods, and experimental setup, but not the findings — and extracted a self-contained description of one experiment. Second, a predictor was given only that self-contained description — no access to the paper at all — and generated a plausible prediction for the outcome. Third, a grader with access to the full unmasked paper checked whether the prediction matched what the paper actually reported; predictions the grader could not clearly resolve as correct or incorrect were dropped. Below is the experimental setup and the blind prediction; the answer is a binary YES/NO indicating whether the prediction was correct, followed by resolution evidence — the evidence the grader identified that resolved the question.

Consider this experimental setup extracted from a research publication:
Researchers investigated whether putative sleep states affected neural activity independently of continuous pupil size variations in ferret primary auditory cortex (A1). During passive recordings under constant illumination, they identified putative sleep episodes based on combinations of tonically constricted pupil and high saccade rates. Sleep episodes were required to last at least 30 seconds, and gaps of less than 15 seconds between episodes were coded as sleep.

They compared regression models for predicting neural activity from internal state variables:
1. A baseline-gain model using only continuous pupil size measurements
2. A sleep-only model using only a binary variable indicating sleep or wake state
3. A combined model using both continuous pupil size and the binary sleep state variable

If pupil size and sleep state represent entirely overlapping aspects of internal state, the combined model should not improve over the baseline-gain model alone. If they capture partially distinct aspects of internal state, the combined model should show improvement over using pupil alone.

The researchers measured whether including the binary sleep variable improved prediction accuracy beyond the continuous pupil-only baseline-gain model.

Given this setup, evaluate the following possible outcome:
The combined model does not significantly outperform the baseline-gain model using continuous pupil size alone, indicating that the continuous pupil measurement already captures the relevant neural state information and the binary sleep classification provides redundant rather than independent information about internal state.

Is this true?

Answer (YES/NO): NO